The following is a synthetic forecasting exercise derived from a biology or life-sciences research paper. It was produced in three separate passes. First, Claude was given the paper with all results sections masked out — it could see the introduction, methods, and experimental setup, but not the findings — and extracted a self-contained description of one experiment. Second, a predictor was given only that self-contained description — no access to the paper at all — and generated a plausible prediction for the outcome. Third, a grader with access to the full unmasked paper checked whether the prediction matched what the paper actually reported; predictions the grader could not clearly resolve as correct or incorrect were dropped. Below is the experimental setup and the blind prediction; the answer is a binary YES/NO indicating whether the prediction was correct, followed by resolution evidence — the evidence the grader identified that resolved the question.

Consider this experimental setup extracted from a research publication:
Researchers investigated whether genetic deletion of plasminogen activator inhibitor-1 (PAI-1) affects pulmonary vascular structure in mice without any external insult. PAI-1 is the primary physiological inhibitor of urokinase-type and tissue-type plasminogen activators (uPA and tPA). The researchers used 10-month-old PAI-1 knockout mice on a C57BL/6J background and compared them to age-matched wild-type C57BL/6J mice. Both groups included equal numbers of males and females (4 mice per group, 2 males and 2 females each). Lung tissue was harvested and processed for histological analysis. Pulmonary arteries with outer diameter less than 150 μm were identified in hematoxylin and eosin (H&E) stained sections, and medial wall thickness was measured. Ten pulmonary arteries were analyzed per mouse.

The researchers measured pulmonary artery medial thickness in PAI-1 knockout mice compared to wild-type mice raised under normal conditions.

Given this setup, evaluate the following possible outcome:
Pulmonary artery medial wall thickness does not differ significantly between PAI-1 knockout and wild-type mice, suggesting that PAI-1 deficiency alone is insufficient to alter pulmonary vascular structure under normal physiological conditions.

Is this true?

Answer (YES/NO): NO